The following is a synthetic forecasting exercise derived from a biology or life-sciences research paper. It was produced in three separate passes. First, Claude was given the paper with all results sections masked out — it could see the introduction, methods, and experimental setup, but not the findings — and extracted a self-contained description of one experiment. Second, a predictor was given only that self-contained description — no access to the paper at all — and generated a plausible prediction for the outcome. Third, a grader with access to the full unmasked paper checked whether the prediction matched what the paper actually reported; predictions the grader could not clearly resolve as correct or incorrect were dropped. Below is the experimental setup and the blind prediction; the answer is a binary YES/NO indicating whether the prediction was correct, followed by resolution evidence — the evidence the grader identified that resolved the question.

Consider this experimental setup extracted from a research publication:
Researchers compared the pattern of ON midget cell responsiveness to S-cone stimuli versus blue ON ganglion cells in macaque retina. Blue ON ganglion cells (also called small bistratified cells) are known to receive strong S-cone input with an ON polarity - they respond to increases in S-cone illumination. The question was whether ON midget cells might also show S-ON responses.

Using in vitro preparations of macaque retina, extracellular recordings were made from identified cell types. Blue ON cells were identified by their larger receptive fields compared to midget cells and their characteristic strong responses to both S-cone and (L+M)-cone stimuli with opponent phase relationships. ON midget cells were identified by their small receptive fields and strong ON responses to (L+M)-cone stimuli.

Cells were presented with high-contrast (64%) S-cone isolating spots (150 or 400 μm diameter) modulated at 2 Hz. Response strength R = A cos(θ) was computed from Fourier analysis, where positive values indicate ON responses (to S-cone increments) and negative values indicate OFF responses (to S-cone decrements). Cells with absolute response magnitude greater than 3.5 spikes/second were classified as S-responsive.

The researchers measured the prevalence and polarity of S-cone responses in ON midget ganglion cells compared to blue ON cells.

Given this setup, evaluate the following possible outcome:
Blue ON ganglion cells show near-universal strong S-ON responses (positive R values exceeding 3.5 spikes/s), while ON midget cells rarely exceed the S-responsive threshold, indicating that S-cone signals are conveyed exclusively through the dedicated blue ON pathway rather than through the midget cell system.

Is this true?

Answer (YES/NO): NO